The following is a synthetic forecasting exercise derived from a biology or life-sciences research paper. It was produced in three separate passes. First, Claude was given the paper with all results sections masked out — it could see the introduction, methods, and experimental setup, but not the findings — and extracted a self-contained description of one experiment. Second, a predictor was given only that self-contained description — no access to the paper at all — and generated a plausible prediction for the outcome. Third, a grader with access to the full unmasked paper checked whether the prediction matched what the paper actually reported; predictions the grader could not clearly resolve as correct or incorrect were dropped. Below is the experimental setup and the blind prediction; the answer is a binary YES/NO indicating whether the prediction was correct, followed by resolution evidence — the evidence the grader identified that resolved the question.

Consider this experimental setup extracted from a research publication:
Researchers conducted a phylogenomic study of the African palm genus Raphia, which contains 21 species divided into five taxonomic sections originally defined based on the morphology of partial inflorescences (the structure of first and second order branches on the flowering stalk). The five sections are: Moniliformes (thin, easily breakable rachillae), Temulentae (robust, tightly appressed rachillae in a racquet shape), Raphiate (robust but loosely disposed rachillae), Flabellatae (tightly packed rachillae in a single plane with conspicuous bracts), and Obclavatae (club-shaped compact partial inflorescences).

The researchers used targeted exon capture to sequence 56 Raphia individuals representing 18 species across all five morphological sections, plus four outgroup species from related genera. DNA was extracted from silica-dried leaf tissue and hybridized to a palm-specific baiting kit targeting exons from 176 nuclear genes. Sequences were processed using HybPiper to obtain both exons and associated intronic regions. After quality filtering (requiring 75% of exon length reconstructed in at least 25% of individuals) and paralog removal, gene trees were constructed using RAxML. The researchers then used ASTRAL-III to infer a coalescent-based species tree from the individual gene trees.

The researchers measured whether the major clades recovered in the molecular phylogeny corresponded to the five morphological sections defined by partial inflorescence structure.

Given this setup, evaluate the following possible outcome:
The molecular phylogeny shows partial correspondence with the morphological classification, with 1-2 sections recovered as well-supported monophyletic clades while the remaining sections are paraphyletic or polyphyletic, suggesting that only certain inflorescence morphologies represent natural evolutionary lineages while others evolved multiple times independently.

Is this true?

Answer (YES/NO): YES